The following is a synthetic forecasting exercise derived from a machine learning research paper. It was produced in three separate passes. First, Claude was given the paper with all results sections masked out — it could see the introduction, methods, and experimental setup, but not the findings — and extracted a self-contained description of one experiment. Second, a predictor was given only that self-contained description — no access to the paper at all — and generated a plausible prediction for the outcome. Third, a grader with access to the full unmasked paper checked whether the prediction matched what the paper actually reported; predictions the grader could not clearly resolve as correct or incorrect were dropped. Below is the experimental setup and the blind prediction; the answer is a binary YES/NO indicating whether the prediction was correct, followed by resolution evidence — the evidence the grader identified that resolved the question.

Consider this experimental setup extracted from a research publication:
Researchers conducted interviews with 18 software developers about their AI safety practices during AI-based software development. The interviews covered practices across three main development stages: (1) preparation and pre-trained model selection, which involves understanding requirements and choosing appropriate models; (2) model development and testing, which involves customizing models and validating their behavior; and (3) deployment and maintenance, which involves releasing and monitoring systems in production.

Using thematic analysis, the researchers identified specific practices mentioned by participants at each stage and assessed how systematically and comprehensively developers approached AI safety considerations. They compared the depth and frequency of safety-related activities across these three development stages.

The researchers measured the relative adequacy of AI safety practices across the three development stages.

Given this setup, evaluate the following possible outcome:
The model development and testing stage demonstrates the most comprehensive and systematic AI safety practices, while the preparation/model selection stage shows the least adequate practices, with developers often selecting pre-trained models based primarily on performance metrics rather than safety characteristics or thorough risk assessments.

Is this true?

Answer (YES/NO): YES